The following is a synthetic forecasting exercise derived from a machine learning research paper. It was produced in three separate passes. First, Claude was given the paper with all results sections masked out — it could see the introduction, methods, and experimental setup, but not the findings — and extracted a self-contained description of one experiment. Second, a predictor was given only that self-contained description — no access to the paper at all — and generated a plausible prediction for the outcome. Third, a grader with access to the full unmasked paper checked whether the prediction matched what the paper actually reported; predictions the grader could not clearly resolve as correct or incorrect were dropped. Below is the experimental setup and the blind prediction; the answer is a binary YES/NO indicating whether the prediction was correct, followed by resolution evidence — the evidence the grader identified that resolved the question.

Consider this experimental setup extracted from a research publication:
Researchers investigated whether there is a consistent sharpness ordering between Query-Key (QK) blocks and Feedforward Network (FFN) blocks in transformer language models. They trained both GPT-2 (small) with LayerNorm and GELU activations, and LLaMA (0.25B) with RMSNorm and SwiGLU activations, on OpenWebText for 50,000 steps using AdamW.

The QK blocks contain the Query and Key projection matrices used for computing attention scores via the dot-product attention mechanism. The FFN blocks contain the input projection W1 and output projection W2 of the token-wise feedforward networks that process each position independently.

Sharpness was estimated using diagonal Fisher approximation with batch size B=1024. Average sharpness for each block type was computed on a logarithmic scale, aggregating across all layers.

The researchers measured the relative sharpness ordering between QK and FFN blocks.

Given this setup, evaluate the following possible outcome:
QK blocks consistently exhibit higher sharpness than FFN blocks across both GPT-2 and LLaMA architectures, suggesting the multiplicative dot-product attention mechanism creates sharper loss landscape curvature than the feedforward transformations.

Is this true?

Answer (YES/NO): NO